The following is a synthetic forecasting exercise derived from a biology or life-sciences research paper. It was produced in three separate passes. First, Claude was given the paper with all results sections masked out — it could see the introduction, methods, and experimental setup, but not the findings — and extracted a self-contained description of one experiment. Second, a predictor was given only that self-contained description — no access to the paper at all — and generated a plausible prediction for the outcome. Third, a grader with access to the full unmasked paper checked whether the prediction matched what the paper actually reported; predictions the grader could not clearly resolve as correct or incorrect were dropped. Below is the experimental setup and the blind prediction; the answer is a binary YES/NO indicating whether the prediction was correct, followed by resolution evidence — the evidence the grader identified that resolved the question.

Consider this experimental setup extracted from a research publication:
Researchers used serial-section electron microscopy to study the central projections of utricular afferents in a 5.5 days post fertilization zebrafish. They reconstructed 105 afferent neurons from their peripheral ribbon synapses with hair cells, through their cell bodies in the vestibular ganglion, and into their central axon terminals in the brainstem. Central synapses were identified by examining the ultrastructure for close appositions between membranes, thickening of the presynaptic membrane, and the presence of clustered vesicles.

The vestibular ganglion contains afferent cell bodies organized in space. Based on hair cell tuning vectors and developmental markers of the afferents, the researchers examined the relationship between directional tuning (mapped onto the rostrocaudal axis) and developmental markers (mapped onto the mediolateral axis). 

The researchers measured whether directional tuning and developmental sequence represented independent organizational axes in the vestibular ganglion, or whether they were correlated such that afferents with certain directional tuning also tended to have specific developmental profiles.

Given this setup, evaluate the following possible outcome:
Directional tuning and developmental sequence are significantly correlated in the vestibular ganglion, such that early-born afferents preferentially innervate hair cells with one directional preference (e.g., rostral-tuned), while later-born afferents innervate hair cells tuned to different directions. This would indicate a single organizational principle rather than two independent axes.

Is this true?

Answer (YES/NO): NO